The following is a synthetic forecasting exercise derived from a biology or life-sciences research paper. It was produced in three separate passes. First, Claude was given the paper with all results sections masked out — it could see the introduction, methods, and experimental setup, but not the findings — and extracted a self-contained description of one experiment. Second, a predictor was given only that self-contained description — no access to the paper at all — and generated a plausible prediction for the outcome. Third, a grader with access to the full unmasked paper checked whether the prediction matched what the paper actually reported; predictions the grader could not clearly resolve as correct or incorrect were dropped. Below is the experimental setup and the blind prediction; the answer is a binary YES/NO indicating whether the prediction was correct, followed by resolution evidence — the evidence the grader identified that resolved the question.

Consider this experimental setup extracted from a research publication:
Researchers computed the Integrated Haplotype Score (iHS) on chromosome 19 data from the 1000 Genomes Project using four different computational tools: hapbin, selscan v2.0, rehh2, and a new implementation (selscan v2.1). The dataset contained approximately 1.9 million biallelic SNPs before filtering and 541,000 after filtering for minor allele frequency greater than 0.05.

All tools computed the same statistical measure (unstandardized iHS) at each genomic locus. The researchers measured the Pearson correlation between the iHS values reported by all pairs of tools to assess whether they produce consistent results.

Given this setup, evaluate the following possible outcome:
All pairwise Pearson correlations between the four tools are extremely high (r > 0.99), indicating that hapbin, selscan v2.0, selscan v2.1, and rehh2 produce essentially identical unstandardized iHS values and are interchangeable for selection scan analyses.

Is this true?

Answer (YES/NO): NO